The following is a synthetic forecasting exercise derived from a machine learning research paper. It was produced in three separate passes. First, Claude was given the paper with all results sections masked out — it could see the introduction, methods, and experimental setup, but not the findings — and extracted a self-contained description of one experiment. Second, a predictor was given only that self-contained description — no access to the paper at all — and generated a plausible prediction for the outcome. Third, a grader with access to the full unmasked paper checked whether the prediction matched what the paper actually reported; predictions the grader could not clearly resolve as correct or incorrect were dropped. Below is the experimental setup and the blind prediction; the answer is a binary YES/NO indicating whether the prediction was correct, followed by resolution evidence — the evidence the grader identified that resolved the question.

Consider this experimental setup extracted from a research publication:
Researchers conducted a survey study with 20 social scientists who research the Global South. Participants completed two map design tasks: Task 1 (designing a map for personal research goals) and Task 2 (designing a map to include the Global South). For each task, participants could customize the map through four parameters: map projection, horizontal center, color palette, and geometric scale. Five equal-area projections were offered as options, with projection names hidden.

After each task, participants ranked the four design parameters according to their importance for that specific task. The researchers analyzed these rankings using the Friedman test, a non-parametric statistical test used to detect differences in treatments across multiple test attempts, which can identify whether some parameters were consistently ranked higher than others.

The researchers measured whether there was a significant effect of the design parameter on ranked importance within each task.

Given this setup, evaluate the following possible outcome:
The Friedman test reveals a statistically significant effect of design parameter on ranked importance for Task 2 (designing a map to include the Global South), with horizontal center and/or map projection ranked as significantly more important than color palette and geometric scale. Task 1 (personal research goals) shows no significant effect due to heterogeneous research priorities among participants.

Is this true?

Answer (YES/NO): NO